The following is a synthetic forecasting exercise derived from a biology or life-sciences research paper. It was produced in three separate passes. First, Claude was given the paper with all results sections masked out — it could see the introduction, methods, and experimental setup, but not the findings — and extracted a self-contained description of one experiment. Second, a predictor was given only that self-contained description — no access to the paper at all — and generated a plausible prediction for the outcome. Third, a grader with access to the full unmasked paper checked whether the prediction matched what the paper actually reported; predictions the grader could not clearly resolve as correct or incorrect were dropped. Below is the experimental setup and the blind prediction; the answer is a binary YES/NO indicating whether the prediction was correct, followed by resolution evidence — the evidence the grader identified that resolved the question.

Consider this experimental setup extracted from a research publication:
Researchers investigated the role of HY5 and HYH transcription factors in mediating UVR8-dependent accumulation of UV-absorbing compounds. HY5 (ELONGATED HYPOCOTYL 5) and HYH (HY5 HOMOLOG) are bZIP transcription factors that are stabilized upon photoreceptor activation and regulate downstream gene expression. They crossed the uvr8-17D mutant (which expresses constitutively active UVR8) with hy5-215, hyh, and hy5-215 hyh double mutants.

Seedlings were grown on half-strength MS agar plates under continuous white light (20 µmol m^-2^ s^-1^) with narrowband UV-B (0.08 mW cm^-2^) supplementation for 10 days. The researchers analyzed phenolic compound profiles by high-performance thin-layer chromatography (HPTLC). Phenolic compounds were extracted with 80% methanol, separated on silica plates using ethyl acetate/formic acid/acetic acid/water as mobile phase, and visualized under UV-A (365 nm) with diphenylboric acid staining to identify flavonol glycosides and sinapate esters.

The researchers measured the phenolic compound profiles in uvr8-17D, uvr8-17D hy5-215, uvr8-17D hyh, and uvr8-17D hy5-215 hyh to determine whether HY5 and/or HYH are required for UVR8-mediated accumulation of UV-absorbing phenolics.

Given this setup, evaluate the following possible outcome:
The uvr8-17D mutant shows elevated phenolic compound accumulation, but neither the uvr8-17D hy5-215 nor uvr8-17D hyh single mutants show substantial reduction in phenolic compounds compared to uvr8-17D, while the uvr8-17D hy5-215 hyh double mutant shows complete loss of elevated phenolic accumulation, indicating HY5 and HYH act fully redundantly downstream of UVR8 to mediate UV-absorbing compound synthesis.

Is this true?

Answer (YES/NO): NO